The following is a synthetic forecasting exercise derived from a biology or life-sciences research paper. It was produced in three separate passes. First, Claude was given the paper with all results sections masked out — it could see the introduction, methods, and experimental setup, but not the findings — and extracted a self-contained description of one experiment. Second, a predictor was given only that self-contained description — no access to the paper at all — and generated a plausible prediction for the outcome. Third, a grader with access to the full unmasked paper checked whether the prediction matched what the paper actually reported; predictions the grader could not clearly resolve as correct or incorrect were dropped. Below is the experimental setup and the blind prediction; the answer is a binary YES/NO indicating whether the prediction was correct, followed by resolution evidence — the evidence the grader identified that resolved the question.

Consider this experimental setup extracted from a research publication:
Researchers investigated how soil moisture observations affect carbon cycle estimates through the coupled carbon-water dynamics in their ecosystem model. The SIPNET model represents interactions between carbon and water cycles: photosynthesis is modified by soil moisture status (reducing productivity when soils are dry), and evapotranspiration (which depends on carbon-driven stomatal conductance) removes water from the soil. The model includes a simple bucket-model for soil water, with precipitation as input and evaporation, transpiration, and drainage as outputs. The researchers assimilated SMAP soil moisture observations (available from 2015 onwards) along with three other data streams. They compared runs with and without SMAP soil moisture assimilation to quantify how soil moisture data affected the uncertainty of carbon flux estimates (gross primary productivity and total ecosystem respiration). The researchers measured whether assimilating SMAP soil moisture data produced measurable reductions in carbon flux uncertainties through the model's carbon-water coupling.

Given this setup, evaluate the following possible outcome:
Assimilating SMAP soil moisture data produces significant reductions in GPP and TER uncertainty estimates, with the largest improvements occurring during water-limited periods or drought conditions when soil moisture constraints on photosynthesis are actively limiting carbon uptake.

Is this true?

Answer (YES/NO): NO